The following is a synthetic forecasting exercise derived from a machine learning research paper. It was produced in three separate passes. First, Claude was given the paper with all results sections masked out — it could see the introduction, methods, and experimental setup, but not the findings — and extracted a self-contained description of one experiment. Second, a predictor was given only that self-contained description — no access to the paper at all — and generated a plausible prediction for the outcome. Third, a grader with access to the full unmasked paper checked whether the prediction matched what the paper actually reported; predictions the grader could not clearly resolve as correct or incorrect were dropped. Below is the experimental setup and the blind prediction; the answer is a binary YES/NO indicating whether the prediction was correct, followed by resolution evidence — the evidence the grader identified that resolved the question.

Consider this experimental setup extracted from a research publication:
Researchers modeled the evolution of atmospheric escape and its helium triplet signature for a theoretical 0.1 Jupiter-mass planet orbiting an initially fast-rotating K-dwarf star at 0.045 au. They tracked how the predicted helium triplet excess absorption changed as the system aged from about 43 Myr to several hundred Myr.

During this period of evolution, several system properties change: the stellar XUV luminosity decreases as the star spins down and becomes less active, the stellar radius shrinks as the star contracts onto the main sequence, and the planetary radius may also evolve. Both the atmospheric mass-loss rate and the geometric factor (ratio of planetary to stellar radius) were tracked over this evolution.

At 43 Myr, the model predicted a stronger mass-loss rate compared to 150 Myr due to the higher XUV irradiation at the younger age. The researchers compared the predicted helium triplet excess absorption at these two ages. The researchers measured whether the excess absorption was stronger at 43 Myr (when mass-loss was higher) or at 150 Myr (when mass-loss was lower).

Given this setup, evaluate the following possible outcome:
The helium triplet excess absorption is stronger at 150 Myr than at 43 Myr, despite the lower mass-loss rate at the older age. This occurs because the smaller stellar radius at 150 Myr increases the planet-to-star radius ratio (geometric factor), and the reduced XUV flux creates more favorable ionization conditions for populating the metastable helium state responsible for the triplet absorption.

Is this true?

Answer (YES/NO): YES